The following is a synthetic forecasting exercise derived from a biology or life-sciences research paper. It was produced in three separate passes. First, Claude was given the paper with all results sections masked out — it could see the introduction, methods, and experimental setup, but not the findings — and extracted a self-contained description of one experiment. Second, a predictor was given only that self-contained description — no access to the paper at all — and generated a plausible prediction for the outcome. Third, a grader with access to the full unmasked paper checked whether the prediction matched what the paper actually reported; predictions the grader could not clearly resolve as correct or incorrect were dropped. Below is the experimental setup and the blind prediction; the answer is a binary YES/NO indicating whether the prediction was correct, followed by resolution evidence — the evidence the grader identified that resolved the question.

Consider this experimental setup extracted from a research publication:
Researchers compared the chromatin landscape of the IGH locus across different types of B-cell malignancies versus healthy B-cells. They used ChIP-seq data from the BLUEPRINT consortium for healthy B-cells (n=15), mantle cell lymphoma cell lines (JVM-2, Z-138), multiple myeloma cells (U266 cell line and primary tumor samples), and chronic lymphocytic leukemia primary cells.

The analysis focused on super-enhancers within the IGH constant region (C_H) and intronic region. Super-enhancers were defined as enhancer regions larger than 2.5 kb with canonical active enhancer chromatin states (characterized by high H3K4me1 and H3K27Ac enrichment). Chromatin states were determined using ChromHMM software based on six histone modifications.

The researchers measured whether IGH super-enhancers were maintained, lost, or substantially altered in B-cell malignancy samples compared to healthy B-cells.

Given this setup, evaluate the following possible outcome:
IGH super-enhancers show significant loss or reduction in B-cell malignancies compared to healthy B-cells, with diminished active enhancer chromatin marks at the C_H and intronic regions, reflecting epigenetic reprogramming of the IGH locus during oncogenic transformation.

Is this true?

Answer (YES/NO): NO